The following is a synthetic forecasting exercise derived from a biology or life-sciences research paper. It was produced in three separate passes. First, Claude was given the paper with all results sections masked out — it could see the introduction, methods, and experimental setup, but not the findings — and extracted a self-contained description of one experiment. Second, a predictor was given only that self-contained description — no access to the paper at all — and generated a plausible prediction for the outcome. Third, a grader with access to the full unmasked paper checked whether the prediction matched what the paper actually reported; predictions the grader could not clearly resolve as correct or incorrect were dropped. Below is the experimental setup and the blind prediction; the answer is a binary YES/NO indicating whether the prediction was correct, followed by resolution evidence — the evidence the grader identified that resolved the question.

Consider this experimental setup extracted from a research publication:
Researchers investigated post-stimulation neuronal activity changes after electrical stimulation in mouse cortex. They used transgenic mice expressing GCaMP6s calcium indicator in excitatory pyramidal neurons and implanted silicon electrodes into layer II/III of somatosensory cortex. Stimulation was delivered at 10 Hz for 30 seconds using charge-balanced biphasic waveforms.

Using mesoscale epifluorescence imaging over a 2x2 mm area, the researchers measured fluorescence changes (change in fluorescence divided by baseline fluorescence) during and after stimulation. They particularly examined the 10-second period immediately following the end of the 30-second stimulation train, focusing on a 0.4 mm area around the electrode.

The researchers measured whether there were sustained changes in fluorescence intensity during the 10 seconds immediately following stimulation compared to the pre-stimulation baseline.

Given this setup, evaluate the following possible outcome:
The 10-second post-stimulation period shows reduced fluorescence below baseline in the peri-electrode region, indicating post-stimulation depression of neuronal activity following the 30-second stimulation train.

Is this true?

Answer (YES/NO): YES